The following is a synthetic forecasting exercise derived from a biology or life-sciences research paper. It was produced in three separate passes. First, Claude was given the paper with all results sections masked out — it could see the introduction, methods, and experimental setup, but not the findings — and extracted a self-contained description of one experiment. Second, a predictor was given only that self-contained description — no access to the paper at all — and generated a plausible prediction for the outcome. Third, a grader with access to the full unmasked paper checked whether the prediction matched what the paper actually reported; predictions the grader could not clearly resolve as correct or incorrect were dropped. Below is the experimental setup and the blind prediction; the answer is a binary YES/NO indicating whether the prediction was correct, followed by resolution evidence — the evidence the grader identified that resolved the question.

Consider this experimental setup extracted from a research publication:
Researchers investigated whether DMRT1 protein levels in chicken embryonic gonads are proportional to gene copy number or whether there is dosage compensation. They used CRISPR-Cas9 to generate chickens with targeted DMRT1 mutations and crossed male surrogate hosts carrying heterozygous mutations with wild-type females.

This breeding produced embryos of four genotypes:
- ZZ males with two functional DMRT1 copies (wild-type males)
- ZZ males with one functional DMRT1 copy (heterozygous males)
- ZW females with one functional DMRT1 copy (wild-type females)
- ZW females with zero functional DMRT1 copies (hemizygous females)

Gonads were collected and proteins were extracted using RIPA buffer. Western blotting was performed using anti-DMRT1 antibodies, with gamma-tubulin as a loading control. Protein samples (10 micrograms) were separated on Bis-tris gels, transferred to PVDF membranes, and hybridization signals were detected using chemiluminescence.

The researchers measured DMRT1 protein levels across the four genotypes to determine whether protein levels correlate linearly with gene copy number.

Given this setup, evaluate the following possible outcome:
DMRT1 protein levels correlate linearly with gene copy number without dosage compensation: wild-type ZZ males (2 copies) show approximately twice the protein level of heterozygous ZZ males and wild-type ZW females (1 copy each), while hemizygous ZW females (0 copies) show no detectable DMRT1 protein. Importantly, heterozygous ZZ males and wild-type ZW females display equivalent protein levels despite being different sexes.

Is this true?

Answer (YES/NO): YES